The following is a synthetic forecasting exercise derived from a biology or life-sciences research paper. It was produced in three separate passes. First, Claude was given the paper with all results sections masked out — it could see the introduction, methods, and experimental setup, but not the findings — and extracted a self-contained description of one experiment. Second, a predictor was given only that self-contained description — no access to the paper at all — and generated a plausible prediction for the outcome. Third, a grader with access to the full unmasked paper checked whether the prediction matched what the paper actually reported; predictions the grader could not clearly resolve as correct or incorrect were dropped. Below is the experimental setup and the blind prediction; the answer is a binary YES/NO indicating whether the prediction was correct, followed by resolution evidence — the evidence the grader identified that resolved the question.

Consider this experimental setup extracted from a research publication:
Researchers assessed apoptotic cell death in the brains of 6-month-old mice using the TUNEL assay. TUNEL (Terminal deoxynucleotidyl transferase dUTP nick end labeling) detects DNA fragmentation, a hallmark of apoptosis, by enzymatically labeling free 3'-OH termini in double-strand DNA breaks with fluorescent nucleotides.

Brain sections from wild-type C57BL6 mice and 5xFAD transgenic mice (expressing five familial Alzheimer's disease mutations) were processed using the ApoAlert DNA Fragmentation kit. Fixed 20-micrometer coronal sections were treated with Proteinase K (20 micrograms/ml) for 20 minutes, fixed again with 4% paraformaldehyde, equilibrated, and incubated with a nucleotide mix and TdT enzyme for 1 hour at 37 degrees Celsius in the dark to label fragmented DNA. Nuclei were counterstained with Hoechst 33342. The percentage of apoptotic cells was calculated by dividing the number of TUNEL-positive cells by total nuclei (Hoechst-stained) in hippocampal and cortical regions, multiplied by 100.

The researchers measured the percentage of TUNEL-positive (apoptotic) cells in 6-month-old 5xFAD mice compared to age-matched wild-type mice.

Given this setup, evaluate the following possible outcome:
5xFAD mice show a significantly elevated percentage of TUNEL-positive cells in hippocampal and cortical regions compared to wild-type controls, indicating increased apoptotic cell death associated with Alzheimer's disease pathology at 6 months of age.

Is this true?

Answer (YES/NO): YES